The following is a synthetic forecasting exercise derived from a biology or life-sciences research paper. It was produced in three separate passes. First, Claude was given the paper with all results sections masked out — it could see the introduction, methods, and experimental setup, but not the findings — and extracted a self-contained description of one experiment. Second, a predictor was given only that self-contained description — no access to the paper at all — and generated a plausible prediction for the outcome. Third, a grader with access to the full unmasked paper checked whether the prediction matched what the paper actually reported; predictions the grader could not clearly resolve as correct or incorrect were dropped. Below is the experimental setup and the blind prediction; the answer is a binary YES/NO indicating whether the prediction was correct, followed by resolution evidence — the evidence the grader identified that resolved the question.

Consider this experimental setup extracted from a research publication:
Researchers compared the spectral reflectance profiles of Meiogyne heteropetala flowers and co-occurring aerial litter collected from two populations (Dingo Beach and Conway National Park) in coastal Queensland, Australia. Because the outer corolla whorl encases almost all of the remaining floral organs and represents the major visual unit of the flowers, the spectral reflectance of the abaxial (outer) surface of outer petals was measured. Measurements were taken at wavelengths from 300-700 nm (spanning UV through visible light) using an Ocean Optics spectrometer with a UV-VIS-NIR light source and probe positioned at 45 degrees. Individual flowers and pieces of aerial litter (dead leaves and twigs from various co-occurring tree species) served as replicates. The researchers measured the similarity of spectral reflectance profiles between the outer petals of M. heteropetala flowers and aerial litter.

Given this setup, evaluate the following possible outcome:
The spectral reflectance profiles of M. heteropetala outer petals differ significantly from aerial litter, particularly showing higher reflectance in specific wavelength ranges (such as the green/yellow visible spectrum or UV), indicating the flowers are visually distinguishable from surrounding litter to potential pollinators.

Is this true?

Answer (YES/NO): NO